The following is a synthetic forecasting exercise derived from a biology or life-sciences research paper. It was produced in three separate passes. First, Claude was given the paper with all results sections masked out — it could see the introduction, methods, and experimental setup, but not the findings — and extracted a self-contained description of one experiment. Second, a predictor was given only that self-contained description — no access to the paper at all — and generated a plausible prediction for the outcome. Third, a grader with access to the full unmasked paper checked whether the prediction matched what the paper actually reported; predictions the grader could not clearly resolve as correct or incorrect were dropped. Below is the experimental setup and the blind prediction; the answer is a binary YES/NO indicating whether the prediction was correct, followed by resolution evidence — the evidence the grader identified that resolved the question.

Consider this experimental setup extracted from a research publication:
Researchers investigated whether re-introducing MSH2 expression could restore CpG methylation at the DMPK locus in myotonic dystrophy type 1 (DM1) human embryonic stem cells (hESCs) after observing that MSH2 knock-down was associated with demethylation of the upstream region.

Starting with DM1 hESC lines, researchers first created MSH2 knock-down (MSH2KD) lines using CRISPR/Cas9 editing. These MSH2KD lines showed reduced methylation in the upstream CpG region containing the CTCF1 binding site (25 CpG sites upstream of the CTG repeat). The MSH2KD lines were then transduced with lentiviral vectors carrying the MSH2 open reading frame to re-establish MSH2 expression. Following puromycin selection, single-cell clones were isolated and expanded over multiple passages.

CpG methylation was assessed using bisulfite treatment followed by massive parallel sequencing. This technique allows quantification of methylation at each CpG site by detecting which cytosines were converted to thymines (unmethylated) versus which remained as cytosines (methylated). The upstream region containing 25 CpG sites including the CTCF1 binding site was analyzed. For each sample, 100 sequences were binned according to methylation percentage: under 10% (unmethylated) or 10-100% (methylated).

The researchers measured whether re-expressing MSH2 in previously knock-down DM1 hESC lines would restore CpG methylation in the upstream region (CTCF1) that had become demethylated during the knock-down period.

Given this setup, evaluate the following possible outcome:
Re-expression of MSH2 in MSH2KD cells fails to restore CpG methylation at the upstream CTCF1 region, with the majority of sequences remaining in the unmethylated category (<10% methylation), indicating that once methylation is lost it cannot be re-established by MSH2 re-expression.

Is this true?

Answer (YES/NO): YES